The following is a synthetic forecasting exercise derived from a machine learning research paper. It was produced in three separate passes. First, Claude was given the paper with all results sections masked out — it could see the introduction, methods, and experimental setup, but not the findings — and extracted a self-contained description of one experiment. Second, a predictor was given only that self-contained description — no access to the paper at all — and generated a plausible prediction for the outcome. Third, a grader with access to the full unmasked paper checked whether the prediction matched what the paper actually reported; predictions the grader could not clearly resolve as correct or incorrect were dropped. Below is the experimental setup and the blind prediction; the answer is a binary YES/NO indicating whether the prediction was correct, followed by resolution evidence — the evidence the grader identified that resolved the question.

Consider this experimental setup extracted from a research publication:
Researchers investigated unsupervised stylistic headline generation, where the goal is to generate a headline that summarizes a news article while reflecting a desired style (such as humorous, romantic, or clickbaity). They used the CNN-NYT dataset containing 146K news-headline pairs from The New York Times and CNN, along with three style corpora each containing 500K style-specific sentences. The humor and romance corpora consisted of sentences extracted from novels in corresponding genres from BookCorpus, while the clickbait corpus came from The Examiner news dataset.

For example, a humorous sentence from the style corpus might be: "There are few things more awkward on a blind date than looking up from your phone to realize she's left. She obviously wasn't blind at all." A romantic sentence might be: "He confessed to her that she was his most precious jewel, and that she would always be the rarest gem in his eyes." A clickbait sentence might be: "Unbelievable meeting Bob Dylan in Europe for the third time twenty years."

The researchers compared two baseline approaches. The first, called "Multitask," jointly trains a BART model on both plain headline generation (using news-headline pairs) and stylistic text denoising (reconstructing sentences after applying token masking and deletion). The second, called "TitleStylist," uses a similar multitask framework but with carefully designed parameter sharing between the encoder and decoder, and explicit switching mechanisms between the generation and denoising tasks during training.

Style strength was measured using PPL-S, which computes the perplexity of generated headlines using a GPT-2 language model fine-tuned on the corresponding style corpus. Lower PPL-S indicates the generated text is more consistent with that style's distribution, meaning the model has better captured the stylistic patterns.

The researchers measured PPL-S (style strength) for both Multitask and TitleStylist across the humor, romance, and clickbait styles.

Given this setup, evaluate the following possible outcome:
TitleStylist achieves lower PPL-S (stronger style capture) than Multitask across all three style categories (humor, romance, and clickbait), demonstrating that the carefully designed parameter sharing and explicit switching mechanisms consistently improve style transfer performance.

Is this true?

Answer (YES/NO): YES